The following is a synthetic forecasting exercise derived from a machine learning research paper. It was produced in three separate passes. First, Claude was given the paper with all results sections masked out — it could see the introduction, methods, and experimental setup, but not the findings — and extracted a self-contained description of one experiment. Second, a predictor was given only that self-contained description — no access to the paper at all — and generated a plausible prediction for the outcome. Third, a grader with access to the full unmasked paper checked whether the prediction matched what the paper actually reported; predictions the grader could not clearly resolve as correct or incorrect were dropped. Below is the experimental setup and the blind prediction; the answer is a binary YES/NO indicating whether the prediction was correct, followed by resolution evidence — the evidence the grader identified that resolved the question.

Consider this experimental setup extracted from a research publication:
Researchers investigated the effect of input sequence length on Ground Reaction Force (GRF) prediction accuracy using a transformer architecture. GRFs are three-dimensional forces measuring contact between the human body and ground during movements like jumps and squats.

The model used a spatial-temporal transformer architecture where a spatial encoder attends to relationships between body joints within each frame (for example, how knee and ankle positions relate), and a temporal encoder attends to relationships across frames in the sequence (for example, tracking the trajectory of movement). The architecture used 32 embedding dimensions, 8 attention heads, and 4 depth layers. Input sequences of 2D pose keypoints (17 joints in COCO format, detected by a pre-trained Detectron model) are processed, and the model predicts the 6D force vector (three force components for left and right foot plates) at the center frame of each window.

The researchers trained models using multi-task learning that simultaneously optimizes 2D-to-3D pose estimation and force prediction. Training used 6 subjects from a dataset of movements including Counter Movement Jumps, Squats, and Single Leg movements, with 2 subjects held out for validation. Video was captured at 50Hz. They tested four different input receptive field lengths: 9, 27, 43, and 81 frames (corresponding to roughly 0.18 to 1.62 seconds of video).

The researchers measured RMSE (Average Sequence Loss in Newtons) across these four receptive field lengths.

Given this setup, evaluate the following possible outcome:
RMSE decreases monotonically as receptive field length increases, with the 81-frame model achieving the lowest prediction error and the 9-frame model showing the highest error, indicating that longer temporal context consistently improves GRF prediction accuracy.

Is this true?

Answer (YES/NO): YES